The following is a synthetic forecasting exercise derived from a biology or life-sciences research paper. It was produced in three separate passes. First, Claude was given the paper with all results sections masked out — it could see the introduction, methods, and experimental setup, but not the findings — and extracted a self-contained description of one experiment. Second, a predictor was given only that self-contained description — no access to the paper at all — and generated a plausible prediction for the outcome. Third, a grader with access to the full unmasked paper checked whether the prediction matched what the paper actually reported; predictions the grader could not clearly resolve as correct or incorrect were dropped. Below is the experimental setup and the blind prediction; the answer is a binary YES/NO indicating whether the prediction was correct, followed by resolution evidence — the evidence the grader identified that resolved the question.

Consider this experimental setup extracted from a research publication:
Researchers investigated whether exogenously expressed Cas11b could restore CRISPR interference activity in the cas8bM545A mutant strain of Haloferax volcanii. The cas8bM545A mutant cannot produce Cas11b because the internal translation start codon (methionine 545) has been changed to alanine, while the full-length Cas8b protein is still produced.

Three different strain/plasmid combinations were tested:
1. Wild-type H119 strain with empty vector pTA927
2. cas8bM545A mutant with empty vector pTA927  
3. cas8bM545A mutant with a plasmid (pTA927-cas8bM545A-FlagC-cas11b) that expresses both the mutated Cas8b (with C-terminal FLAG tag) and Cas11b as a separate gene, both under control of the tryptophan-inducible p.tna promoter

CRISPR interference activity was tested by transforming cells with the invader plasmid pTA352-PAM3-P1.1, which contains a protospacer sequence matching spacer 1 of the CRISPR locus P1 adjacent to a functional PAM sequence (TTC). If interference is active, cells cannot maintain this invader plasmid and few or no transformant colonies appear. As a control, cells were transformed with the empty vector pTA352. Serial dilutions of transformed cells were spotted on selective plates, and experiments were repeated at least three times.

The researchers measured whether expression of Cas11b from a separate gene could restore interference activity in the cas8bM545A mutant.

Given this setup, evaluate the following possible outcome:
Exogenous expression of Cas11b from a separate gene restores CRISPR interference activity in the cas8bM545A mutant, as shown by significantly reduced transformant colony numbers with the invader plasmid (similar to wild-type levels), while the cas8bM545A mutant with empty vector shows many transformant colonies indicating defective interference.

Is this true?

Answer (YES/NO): YES